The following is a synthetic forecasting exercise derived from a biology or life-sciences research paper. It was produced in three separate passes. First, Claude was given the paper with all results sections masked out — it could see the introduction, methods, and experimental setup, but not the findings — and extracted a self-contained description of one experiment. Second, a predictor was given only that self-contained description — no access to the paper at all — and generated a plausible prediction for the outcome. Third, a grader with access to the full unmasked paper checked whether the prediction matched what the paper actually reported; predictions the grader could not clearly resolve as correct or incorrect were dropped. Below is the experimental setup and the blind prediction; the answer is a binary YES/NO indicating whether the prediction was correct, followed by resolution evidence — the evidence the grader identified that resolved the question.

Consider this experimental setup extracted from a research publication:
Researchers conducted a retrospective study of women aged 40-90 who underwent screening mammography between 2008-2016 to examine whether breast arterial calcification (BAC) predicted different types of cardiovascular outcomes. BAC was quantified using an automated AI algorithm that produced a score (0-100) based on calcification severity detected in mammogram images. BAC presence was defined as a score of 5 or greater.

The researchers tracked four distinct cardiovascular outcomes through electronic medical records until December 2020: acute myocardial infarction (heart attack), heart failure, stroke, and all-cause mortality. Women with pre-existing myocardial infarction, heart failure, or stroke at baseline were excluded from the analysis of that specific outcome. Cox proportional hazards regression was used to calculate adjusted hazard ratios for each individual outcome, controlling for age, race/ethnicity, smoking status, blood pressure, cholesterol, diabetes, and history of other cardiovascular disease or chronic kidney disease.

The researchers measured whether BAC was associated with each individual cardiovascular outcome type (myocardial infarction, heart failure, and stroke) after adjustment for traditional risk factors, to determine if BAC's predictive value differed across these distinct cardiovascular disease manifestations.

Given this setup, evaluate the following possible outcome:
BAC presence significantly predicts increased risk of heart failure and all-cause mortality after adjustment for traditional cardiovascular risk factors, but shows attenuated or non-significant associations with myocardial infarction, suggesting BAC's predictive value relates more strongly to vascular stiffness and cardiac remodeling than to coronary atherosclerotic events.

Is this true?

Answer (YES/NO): YES